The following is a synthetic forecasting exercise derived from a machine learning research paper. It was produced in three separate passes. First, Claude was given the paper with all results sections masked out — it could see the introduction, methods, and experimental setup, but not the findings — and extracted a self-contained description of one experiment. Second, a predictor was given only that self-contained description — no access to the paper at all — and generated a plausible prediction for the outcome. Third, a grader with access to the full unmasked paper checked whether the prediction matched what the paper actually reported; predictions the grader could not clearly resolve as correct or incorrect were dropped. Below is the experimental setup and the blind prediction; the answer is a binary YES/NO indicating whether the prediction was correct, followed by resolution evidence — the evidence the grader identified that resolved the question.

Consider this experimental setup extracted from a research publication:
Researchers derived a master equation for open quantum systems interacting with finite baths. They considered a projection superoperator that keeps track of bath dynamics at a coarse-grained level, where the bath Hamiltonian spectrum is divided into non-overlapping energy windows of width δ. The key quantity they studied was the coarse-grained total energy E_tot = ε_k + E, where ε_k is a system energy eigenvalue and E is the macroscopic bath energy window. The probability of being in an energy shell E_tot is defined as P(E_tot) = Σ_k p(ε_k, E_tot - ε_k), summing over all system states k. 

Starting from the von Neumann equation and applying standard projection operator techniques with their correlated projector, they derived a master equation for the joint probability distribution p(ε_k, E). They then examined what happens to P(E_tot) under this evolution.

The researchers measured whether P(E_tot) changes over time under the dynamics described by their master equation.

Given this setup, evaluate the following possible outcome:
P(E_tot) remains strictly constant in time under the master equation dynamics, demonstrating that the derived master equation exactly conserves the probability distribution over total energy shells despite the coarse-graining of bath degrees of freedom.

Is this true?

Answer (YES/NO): YES